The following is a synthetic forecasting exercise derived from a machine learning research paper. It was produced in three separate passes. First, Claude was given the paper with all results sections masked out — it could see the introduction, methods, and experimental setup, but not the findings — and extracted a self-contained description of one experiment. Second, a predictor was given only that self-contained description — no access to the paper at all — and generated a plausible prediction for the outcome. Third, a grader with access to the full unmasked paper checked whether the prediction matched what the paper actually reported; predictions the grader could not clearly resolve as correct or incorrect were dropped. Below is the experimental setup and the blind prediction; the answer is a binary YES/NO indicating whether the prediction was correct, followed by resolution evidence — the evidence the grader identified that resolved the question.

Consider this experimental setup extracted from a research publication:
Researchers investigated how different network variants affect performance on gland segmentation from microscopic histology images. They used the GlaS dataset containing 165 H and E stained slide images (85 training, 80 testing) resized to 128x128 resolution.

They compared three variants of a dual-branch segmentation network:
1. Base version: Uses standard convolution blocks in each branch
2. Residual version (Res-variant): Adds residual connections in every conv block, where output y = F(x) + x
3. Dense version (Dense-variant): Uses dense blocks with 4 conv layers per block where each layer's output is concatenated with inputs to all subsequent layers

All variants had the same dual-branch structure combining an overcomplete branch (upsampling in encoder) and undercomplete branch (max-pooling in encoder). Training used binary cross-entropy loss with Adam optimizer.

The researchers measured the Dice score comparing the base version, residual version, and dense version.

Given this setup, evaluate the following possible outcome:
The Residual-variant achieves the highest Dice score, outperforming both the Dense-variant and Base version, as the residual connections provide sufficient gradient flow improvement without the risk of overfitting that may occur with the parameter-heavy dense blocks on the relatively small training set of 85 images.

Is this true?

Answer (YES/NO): NO